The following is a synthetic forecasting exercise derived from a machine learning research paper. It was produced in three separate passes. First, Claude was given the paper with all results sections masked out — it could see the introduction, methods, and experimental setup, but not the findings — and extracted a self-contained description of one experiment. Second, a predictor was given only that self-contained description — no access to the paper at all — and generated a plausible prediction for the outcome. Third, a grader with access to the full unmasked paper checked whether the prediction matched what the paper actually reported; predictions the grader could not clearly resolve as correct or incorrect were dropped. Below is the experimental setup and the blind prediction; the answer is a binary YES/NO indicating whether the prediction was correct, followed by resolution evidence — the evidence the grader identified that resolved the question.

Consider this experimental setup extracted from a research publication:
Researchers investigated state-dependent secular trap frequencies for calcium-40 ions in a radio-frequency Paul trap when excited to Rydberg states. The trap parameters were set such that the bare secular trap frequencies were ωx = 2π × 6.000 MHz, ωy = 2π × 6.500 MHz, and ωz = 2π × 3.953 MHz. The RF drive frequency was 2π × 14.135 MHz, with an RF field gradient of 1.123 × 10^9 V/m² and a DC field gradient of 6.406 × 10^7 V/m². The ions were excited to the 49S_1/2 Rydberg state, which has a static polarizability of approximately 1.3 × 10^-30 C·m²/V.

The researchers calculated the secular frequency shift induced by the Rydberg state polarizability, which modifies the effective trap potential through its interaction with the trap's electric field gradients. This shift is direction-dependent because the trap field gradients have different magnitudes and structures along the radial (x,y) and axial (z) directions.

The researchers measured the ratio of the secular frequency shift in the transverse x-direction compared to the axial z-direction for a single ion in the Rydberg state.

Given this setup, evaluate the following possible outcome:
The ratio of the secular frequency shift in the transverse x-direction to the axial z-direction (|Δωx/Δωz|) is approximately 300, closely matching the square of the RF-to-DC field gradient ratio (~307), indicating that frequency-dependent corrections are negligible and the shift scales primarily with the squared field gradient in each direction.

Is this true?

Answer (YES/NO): NO